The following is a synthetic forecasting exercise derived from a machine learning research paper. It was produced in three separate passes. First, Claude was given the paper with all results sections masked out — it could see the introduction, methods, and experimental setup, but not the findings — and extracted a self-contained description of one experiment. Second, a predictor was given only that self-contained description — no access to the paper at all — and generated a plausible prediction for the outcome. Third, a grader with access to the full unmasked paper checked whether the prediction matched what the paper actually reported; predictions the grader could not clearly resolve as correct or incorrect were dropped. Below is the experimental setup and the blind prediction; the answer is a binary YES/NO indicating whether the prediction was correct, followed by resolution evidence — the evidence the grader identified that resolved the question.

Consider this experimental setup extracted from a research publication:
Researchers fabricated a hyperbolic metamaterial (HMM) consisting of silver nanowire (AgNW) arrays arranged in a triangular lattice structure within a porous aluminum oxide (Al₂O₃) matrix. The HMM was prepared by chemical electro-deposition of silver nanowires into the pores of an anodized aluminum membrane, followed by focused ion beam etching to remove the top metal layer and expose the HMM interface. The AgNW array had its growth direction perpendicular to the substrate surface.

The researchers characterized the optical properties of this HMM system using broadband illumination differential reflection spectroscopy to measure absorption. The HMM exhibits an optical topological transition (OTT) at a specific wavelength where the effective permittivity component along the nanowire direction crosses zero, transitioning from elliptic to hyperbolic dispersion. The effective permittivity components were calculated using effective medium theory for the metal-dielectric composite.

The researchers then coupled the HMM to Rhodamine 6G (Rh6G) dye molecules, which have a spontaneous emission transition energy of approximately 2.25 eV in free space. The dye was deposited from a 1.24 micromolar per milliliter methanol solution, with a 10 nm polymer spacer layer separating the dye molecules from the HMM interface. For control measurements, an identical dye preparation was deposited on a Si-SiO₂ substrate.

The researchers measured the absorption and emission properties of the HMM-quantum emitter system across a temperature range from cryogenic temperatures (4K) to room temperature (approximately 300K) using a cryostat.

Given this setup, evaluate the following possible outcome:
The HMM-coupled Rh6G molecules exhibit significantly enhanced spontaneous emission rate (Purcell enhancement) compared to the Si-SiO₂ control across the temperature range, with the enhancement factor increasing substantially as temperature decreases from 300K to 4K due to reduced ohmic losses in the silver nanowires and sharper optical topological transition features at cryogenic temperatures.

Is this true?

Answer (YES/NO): NO